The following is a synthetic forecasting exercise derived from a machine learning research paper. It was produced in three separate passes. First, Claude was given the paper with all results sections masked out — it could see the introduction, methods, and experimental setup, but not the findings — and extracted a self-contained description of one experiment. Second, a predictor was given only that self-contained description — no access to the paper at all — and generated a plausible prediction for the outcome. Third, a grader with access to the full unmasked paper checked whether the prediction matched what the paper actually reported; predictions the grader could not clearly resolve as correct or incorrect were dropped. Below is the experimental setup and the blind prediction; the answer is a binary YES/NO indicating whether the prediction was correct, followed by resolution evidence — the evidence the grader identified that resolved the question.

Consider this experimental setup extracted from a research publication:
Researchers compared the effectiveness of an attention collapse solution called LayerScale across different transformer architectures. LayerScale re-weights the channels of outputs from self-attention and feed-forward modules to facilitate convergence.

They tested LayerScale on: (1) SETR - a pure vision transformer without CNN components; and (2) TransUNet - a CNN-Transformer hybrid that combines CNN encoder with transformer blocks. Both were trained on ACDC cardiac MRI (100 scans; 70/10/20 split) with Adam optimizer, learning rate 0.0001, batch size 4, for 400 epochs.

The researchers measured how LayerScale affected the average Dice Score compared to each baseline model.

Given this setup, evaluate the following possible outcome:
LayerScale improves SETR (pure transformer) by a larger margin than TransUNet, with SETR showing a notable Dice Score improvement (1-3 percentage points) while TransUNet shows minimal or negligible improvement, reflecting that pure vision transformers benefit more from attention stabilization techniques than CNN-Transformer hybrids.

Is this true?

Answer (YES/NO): NO